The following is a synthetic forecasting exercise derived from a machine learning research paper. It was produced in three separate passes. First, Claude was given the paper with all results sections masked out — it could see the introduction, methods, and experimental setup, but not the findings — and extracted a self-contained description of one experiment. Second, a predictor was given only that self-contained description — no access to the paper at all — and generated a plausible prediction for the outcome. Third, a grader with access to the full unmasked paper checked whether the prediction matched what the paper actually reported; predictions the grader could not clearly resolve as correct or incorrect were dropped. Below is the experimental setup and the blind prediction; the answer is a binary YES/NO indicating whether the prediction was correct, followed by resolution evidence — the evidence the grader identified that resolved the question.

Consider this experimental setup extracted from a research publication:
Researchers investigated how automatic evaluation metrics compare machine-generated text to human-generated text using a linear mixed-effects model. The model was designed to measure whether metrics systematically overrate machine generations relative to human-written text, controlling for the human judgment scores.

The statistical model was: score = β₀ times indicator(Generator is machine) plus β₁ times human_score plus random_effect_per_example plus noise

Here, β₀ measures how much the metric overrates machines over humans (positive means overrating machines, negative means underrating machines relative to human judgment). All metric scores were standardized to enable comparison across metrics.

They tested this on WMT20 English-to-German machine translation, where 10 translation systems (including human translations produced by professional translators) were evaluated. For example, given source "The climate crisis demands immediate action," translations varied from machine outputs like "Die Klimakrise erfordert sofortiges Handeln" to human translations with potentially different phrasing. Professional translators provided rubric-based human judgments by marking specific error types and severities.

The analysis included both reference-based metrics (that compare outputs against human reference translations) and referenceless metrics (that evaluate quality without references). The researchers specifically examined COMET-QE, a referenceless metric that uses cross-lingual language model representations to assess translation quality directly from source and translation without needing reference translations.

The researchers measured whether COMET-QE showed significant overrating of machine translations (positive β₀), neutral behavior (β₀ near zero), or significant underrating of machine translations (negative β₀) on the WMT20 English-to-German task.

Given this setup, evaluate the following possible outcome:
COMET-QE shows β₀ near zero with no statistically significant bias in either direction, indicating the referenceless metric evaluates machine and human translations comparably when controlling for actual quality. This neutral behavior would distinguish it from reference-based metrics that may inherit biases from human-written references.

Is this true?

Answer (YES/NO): NO